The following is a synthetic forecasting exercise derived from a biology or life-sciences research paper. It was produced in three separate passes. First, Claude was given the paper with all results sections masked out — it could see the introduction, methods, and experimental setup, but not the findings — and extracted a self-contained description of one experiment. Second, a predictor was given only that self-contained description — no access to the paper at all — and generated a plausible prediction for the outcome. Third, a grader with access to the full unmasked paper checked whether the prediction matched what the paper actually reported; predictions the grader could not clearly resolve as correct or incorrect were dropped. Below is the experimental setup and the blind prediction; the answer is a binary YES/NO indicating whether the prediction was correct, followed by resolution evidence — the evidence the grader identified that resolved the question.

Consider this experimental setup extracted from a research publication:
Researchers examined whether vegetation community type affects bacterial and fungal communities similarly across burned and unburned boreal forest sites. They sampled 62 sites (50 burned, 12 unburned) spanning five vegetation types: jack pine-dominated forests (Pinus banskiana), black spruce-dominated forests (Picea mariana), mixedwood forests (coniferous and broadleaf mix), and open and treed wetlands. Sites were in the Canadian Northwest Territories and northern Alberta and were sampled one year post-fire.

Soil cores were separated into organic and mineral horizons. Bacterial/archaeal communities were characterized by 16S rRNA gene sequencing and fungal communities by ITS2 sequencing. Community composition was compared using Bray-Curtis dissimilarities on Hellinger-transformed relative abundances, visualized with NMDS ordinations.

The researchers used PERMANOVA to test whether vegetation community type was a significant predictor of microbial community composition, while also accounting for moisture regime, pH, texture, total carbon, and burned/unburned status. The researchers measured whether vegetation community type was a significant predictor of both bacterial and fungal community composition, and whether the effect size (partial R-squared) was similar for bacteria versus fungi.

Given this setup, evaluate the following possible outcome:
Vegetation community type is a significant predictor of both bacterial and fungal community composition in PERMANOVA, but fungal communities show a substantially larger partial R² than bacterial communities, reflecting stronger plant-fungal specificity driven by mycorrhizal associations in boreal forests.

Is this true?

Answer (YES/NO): NO